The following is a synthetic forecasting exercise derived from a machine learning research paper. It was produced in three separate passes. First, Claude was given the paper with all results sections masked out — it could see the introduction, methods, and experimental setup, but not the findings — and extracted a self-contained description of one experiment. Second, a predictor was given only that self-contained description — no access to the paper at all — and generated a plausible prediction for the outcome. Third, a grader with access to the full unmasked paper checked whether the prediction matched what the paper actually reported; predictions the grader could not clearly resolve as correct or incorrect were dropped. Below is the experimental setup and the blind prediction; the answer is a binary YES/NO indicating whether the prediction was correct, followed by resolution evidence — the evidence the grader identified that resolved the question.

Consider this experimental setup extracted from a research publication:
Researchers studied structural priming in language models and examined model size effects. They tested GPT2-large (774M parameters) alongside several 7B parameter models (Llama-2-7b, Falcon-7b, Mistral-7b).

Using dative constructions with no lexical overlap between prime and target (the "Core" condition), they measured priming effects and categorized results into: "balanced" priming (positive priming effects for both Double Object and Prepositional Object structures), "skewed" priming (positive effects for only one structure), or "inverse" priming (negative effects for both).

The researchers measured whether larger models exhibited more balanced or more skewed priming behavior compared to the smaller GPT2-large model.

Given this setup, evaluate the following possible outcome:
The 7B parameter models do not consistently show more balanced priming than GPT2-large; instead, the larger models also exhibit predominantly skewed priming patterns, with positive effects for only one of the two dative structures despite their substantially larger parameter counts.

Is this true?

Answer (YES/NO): YES